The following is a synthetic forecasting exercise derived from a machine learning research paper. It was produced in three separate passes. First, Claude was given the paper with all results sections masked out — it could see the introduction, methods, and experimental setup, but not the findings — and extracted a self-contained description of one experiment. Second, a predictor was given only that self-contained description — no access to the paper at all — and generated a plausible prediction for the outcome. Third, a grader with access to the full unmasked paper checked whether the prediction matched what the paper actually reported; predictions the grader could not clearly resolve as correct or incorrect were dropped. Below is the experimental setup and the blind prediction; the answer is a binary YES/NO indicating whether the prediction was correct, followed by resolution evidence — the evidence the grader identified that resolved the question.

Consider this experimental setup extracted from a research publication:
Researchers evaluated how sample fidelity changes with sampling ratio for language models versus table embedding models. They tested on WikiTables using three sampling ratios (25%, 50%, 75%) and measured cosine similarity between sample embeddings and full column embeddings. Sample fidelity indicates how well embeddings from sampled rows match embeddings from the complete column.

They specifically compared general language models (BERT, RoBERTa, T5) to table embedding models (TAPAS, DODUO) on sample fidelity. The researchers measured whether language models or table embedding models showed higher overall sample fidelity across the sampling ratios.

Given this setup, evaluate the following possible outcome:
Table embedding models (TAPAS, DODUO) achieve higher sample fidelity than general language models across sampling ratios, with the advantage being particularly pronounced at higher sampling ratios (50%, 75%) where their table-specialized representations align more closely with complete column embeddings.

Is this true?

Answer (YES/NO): NO